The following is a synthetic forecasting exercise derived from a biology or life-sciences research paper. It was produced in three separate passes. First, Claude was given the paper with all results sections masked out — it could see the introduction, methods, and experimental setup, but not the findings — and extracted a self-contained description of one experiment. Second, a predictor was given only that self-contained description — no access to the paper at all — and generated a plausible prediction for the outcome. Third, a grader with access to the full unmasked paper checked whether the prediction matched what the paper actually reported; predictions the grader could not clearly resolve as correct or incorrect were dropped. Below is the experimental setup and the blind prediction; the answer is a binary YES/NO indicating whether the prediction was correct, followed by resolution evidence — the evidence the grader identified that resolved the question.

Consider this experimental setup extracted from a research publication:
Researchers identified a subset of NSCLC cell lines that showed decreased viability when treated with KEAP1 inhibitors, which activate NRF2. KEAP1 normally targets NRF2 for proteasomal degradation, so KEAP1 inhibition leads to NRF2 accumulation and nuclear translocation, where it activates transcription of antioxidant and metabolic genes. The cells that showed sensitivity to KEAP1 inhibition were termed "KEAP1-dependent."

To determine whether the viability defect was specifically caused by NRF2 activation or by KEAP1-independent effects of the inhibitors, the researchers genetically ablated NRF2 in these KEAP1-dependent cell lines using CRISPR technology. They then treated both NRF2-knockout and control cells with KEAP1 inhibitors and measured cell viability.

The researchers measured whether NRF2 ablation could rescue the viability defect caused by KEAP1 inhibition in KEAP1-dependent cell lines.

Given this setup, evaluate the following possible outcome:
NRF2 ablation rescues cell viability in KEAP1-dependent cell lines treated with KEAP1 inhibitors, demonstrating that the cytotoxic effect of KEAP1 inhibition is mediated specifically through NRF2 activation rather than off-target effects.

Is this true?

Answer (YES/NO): YES